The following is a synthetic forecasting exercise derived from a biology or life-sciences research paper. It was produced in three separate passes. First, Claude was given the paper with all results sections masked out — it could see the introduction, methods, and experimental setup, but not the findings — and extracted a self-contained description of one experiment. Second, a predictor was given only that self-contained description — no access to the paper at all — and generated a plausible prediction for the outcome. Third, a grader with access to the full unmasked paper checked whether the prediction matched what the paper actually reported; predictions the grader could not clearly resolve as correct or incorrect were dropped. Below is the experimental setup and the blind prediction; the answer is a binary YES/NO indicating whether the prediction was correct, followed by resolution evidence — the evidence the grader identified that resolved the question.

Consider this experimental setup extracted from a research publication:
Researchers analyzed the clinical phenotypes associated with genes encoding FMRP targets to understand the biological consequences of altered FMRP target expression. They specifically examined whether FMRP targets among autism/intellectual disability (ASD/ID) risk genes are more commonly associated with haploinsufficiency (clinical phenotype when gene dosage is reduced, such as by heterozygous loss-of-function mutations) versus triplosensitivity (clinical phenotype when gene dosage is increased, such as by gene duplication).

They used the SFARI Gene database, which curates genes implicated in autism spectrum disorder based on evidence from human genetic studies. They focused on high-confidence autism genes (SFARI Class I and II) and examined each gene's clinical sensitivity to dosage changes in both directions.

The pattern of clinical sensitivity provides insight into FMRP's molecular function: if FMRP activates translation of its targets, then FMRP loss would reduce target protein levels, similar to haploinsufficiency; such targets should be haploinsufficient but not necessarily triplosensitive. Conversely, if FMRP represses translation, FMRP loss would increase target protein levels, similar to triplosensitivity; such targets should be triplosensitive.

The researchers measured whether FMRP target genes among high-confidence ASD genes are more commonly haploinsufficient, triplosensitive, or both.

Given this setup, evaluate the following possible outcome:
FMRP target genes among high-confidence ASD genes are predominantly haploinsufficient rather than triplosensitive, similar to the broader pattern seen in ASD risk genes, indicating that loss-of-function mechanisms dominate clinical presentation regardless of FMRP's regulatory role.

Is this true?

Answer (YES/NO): NO